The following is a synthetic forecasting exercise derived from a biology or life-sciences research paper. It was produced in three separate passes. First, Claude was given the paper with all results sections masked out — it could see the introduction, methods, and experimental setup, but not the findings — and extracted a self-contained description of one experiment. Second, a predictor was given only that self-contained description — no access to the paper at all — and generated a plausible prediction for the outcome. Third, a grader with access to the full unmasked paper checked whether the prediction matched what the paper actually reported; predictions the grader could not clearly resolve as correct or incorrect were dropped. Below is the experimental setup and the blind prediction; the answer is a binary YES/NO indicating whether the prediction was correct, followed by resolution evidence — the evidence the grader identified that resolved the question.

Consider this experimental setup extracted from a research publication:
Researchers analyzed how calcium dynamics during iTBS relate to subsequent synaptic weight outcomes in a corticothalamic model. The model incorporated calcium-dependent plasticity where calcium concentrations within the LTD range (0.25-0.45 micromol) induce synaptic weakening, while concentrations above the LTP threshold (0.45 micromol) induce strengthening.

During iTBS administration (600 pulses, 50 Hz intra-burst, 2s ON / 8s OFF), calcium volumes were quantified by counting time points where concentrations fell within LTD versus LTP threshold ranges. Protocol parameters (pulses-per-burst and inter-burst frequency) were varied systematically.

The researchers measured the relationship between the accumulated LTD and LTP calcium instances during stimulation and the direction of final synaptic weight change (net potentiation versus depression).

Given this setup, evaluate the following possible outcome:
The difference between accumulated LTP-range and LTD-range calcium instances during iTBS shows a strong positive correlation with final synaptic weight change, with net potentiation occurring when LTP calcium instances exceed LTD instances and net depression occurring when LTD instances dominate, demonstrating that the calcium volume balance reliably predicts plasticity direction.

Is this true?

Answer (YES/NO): NO